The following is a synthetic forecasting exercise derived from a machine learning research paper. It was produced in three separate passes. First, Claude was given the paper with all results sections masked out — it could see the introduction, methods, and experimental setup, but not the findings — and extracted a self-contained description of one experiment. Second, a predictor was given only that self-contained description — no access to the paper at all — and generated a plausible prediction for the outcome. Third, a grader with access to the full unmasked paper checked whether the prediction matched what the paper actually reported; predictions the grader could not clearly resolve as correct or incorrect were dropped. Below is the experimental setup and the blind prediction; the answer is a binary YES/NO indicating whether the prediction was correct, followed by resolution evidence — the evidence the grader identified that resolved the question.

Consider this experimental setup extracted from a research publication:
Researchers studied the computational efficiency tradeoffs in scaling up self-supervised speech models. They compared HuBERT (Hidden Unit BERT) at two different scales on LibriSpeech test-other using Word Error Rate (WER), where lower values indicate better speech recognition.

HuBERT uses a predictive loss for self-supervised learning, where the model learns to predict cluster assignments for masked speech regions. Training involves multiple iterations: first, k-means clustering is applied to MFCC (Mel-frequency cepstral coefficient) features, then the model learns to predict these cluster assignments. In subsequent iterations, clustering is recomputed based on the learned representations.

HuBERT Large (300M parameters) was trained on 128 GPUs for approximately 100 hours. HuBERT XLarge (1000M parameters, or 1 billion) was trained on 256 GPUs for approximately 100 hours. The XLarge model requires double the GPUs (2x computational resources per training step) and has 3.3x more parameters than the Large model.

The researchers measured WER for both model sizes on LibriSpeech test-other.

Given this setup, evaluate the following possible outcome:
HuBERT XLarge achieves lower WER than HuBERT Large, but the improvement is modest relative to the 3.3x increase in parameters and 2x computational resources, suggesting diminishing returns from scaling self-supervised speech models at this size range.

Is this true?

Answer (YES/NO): YES